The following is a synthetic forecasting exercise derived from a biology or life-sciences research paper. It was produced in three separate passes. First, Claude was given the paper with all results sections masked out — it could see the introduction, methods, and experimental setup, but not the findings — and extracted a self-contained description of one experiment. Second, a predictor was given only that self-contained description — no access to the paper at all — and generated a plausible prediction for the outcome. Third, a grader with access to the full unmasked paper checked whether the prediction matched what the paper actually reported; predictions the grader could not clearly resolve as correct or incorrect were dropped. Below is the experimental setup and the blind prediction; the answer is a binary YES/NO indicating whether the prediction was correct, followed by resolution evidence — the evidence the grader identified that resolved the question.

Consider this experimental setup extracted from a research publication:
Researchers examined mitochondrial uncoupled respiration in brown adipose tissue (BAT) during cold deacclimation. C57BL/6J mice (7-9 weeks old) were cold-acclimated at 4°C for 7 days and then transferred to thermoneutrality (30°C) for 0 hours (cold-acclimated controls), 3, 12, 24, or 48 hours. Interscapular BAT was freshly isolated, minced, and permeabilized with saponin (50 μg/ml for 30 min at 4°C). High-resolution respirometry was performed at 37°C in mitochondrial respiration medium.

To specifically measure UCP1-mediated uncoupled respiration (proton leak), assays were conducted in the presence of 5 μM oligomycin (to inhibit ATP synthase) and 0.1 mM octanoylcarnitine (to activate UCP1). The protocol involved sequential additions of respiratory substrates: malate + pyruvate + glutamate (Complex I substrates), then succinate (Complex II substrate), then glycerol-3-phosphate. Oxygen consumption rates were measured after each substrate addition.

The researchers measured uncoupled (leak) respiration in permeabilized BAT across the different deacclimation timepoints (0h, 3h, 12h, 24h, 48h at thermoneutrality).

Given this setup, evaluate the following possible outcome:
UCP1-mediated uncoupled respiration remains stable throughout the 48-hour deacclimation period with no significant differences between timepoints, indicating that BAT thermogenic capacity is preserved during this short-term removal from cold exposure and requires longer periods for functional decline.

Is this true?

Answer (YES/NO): NO